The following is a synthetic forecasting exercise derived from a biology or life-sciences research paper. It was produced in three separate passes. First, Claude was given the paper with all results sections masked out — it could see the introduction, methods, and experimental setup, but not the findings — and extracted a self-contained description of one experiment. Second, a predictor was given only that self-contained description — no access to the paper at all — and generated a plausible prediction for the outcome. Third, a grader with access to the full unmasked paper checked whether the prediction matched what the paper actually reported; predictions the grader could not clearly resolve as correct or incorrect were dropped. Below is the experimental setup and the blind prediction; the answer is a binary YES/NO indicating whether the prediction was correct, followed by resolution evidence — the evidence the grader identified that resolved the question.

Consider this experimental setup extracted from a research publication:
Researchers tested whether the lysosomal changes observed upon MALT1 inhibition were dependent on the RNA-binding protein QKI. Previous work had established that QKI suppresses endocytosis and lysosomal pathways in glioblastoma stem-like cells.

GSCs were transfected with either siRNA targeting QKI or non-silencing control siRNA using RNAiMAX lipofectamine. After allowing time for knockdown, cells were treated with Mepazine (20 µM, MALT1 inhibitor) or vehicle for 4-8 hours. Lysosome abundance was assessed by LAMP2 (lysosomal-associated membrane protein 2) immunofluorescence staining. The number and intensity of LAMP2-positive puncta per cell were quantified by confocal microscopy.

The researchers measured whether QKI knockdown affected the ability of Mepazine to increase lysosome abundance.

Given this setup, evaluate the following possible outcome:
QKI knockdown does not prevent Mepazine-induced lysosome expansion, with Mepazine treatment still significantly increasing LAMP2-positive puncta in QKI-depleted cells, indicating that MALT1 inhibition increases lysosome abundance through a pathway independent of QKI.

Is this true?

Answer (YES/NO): NO